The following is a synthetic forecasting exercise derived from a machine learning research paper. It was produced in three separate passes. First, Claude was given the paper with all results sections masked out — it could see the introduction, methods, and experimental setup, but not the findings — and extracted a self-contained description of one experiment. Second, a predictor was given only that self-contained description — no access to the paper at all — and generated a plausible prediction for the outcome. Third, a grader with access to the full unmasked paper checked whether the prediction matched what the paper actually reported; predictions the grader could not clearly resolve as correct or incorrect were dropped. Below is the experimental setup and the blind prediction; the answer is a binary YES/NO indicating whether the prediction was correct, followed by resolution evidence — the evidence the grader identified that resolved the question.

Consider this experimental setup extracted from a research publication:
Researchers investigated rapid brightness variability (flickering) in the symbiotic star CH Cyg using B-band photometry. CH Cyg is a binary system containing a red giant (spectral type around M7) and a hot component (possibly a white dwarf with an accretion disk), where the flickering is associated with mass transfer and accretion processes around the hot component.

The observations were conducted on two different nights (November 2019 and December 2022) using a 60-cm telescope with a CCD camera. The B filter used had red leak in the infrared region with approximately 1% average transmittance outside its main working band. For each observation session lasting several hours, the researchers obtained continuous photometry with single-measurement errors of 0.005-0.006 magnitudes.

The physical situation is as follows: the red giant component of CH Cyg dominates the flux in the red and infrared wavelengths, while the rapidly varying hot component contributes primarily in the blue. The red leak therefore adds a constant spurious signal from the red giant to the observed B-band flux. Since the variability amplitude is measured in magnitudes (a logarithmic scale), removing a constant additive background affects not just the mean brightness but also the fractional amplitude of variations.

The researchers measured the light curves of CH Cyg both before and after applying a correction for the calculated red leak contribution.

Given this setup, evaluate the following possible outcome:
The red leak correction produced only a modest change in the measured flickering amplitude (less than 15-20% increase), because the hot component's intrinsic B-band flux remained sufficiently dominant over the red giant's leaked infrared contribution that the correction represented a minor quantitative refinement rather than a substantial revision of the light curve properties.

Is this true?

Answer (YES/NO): NO